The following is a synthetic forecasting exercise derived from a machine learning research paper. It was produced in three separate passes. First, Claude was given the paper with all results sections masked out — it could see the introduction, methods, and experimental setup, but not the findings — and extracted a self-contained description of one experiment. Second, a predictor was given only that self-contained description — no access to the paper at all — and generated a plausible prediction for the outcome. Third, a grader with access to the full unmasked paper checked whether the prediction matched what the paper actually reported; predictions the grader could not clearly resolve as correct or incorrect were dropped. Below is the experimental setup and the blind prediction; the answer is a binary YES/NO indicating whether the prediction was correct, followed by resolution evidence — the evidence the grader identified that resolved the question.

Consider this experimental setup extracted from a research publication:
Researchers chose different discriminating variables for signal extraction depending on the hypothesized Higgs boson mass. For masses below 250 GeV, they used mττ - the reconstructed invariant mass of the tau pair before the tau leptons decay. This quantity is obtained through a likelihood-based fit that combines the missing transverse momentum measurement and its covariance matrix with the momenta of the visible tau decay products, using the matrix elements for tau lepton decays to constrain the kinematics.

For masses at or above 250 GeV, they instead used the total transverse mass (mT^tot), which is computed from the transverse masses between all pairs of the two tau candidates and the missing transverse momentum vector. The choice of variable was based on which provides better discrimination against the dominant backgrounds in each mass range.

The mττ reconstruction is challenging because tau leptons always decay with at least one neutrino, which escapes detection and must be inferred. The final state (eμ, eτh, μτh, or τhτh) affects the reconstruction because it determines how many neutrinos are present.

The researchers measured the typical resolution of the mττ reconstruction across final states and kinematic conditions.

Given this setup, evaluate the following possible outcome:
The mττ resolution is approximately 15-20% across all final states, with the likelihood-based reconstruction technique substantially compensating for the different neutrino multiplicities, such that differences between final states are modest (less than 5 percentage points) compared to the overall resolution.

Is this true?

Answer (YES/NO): NO